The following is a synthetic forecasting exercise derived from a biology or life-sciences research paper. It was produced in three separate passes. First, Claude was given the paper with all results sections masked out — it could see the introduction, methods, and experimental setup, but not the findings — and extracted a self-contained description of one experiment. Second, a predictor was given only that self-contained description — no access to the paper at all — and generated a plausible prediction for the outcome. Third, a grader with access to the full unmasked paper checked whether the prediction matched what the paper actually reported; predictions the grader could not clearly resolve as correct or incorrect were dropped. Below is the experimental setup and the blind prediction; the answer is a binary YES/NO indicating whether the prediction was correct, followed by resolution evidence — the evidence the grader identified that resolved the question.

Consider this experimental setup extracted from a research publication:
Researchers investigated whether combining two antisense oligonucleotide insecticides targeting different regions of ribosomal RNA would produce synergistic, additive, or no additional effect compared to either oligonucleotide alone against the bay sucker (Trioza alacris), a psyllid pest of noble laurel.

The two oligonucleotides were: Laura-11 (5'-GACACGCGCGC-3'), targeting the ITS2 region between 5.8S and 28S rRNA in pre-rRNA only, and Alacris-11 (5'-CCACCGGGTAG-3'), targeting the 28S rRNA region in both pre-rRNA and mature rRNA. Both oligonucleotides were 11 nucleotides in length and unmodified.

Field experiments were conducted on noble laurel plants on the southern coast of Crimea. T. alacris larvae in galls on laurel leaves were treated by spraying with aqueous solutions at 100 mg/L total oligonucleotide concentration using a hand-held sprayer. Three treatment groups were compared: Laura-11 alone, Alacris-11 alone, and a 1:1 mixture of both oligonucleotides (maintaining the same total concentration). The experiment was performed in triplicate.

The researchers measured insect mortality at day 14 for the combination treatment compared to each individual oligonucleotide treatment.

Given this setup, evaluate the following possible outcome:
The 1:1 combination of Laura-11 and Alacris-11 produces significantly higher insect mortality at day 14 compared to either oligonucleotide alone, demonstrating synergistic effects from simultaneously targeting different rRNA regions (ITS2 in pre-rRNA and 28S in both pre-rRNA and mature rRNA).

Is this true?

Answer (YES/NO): NO